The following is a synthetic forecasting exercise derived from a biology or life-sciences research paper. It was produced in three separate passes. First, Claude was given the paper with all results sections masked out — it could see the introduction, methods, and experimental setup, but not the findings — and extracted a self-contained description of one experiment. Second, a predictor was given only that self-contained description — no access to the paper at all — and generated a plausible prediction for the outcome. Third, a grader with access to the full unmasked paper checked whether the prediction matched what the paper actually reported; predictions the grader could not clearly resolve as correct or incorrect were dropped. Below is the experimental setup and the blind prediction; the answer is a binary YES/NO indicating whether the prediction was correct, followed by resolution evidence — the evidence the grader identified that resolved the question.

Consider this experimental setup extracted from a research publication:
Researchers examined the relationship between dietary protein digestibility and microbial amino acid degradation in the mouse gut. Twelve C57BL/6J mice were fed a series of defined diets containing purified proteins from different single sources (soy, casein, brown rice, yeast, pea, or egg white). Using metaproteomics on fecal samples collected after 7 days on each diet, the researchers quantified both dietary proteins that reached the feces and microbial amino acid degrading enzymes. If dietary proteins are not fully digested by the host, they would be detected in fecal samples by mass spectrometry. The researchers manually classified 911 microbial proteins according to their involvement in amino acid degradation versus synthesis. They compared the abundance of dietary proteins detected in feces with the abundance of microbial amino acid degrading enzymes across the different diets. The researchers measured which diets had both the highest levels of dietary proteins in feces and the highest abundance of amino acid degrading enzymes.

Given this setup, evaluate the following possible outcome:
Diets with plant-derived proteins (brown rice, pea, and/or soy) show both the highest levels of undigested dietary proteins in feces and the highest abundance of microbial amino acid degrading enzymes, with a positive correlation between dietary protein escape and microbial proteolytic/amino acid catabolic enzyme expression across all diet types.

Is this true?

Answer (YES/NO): NO